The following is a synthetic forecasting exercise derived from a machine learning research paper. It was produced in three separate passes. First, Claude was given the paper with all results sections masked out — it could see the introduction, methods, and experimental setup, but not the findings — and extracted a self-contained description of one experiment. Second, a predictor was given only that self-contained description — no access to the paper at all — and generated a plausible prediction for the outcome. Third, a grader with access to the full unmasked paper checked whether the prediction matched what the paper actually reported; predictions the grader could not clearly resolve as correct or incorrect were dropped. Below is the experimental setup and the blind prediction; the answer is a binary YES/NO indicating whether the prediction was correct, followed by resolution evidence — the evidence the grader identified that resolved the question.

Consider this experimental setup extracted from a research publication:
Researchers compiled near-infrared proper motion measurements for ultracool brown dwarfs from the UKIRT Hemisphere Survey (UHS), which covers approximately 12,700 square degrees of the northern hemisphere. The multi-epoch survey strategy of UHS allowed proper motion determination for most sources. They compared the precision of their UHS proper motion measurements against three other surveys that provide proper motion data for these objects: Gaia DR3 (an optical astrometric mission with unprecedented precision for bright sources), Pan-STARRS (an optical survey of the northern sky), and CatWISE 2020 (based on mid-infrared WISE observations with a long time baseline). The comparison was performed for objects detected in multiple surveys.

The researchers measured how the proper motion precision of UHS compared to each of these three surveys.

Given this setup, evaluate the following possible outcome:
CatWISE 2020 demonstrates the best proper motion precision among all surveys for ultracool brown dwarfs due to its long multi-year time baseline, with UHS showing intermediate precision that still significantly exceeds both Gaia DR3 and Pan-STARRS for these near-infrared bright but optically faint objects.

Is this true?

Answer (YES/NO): NO